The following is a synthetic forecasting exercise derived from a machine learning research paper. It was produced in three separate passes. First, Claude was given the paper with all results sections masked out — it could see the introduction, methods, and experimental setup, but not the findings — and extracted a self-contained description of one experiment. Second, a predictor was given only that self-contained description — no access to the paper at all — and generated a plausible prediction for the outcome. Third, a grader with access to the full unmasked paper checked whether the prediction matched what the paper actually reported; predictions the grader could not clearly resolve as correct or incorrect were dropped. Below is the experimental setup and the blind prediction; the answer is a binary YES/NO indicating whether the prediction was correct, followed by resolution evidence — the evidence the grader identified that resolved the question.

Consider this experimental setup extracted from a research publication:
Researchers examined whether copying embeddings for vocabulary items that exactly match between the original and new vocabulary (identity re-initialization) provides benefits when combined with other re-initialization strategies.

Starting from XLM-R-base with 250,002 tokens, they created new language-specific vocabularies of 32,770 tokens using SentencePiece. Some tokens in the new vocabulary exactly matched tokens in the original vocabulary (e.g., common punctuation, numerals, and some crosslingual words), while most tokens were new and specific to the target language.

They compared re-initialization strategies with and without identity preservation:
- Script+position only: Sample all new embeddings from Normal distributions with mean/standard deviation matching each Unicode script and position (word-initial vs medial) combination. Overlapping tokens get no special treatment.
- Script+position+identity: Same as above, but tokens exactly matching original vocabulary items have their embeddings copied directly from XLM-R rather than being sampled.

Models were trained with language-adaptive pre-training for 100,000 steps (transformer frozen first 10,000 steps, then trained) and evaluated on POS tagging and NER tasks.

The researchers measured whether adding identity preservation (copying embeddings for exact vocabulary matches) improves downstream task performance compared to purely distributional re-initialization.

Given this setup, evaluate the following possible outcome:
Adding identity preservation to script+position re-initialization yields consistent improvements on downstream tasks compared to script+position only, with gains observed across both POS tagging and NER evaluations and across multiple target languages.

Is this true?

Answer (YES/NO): YES